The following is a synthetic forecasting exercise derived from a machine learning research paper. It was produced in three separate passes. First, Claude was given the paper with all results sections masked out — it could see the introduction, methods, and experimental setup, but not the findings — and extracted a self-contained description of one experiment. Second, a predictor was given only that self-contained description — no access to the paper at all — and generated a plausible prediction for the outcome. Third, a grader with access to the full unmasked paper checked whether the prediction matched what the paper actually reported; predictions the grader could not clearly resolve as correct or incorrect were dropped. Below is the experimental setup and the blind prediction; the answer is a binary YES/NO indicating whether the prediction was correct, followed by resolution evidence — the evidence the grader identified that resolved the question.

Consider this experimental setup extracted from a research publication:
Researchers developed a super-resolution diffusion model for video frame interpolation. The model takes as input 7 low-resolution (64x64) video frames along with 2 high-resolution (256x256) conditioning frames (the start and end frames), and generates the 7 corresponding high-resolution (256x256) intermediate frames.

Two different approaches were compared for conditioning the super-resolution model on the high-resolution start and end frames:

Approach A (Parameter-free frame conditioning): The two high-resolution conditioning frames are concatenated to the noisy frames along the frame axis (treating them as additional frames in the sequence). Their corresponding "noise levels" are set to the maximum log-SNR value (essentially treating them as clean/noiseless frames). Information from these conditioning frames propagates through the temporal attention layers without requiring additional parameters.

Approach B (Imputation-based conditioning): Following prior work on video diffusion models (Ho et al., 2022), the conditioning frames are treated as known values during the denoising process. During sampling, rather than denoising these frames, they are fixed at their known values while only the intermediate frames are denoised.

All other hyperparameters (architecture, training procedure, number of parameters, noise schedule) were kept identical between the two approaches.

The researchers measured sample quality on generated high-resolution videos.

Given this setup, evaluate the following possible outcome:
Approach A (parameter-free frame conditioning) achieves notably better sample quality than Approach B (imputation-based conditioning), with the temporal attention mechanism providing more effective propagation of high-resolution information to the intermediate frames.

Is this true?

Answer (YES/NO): YES